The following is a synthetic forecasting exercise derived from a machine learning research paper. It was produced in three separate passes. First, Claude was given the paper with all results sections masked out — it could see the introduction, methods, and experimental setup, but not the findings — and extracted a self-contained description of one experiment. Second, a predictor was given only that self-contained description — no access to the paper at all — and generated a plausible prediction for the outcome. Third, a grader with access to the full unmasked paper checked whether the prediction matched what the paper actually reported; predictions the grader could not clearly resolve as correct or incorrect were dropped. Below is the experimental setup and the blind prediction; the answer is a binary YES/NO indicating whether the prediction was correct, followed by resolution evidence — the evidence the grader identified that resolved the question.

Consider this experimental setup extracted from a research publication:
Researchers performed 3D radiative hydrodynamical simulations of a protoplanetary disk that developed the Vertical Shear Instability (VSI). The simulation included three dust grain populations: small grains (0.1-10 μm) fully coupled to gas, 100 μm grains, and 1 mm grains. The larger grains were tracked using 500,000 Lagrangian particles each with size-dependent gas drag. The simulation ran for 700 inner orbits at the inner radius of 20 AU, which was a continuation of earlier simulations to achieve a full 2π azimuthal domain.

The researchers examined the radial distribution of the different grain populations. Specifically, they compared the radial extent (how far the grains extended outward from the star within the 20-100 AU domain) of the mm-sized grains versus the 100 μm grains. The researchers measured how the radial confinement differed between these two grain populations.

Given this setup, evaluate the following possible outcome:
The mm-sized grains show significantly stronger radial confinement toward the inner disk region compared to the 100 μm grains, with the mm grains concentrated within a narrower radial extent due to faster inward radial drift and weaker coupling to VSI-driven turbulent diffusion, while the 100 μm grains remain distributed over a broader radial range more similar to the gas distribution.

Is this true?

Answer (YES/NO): YES